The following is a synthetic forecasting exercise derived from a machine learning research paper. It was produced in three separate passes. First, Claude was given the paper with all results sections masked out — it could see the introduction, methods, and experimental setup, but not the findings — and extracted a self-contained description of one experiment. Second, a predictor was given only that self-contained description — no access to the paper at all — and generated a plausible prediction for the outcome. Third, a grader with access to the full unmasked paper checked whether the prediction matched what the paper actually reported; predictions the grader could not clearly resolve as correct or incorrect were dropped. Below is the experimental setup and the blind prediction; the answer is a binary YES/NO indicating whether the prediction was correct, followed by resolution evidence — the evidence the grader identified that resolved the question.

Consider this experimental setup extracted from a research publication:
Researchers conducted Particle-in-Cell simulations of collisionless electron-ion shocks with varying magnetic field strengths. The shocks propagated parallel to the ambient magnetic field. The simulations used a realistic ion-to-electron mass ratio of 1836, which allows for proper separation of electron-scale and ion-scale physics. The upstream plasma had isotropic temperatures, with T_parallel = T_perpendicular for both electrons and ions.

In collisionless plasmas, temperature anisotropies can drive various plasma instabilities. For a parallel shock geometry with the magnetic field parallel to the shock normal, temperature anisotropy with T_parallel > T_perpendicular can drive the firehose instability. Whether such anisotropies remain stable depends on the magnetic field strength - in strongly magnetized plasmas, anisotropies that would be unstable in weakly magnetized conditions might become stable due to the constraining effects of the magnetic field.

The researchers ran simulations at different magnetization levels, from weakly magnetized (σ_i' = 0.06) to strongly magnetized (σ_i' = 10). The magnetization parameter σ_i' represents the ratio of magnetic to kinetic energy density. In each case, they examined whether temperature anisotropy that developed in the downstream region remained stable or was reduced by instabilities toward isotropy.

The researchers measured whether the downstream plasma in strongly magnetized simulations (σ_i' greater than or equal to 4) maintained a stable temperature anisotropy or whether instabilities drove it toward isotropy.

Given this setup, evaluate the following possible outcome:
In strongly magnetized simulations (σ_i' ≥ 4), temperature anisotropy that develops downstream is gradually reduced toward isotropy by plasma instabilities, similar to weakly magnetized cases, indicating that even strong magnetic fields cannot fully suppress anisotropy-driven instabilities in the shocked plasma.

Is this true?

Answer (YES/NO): NO